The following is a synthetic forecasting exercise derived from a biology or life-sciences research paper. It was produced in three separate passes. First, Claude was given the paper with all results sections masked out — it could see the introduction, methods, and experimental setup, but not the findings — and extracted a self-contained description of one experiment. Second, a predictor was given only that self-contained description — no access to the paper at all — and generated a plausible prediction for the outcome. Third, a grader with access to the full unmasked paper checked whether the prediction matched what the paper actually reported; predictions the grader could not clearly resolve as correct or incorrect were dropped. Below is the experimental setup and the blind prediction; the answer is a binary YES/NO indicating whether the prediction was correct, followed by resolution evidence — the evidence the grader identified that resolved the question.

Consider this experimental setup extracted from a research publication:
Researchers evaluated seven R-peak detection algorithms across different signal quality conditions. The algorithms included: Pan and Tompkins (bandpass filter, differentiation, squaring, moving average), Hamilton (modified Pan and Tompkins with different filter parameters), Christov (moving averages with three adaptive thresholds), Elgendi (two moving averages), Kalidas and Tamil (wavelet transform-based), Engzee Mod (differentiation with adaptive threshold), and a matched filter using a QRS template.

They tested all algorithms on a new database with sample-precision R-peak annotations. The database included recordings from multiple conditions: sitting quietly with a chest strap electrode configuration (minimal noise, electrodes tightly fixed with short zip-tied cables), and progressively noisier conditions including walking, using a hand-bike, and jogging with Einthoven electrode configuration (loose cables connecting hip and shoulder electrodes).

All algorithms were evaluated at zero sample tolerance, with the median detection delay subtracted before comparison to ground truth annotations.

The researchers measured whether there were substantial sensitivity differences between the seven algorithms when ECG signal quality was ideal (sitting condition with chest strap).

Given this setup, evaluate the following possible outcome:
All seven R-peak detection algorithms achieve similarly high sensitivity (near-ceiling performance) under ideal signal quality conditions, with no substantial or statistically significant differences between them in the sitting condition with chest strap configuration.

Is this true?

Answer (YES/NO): NO